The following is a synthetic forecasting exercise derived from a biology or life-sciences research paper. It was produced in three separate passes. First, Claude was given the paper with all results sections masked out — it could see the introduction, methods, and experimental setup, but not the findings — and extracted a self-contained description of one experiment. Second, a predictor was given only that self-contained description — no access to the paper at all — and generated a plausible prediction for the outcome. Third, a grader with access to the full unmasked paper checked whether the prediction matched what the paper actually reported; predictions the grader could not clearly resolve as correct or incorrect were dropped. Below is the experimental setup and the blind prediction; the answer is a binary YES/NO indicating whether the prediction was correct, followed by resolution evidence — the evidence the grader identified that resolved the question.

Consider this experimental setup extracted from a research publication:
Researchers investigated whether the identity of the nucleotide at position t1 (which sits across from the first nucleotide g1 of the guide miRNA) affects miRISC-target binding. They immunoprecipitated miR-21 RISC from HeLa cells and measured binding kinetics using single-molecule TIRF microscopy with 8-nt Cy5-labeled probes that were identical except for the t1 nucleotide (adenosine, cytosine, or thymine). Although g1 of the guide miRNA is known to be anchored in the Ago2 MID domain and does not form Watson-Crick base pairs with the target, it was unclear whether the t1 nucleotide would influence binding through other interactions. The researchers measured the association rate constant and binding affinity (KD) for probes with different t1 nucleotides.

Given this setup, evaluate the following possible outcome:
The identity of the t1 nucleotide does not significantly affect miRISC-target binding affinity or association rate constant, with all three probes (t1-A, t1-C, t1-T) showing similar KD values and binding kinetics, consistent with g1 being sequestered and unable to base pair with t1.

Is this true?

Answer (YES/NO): NO